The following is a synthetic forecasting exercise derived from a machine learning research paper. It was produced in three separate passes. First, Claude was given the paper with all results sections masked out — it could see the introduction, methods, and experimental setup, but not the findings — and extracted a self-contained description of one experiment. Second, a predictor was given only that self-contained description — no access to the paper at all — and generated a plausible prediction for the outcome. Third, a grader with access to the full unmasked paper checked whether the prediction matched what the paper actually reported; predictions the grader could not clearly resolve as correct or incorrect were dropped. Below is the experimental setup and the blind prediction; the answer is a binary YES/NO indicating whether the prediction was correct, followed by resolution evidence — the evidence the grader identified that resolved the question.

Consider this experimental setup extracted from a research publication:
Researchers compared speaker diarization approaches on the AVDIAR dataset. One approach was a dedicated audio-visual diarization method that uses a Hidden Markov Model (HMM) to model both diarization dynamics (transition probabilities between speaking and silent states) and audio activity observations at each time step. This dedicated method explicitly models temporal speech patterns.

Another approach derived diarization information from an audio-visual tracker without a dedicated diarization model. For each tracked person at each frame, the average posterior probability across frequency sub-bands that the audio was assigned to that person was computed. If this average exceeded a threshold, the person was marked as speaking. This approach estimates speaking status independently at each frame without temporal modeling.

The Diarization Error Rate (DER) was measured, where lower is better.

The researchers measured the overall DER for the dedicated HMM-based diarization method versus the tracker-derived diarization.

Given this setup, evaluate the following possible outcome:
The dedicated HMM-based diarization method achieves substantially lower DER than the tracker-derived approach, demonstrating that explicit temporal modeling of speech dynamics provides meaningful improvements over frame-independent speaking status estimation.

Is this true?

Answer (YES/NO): NO